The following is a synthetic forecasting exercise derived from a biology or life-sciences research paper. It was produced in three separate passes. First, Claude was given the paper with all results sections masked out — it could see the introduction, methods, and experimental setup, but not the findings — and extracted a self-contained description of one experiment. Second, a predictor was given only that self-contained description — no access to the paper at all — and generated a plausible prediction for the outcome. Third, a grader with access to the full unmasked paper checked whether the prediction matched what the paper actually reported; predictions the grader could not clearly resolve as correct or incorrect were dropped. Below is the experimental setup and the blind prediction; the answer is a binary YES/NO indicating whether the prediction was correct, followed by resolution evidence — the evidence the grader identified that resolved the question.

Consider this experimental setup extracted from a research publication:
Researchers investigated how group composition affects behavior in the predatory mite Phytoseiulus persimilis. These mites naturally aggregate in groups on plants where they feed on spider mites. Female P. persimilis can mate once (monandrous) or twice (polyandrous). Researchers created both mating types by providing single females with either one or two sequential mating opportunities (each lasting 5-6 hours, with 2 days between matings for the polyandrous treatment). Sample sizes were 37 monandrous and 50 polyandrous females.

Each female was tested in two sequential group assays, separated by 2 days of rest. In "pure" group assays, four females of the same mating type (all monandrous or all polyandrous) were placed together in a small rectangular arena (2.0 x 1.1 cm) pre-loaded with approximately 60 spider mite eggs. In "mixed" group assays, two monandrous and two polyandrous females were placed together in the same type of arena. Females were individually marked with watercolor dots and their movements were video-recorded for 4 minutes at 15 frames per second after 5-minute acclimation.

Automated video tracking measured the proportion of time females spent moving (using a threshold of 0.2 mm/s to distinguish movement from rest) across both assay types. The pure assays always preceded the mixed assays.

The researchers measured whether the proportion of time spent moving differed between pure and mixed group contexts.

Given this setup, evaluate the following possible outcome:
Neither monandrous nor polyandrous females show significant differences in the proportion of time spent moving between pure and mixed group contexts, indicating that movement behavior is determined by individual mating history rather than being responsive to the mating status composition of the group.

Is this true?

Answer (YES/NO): NO